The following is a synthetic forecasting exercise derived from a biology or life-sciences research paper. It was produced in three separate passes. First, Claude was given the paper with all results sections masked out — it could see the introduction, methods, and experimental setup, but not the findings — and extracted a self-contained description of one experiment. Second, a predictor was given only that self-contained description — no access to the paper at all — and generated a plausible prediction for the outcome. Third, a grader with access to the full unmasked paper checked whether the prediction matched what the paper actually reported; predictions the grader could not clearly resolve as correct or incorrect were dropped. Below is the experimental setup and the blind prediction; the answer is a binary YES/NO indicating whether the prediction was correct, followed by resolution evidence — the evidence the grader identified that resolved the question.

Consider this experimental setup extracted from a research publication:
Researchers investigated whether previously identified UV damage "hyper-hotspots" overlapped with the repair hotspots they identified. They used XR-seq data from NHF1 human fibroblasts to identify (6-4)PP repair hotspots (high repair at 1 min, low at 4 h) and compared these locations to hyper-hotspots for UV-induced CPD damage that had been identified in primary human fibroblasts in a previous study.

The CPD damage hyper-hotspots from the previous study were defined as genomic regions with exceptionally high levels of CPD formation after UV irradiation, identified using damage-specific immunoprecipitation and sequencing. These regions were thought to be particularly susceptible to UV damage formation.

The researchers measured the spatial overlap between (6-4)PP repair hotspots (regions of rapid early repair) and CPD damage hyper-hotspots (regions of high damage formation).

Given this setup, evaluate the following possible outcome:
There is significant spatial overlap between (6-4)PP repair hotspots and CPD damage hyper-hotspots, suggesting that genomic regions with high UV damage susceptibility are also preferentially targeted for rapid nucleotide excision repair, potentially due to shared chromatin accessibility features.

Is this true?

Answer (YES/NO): NO